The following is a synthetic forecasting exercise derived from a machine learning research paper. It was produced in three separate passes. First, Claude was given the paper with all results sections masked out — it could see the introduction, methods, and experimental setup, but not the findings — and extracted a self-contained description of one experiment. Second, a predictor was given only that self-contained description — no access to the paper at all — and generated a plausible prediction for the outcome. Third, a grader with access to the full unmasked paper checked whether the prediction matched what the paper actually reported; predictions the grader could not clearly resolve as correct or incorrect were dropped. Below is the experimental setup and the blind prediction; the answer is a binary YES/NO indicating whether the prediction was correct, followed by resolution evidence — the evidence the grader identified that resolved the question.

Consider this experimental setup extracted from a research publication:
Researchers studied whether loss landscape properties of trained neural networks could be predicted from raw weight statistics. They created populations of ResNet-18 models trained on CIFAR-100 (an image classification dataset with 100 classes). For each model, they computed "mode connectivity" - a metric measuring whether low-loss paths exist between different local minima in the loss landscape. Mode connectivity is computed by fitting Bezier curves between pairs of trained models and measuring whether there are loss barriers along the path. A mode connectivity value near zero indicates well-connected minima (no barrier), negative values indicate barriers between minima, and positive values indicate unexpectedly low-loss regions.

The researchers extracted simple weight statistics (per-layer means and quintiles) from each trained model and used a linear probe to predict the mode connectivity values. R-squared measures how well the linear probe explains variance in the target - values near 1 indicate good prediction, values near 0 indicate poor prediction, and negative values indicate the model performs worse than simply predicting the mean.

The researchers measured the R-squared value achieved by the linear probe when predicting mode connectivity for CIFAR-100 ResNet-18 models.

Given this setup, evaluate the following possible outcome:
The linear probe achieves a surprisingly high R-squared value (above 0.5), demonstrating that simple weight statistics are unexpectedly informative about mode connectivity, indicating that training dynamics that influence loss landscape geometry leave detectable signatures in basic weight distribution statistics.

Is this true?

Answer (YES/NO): NO